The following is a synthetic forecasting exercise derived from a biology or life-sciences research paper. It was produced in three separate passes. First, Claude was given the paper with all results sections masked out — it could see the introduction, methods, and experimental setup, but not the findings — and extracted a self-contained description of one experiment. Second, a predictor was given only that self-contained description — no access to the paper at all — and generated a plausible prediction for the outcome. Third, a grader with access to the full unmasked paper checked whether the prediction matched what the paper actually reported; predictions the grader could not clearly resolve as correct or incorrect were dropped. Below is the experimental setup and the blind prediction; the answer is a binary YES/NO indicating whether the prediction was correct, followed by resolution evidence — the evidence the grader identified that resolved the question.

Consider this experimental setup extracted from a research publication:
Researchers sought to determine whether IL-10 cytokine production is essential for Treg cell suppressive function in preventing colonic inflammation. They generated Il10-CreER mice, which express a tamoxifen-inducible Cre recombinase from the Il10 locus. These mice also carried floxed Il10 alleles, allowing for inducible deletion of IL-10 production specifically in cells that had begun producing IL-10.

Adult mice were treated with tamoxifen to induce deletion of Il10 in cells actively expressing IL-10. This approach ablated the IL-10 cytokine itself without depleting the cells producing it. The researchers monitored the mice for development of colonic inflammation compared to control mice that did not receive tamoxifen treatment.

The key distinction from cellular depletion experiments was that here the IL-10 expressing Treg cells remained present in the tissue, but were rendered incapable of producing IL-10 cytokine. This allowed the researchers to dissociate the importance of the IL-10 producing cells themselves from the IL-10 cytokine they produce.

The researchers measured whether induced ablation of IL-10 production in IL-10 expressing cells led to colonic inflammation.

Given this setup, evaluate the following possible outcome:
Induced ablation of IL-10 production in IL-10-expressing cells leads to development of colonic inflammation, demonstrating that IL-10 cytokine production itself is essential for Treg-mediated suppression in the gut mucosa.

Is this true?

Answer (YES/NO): NO